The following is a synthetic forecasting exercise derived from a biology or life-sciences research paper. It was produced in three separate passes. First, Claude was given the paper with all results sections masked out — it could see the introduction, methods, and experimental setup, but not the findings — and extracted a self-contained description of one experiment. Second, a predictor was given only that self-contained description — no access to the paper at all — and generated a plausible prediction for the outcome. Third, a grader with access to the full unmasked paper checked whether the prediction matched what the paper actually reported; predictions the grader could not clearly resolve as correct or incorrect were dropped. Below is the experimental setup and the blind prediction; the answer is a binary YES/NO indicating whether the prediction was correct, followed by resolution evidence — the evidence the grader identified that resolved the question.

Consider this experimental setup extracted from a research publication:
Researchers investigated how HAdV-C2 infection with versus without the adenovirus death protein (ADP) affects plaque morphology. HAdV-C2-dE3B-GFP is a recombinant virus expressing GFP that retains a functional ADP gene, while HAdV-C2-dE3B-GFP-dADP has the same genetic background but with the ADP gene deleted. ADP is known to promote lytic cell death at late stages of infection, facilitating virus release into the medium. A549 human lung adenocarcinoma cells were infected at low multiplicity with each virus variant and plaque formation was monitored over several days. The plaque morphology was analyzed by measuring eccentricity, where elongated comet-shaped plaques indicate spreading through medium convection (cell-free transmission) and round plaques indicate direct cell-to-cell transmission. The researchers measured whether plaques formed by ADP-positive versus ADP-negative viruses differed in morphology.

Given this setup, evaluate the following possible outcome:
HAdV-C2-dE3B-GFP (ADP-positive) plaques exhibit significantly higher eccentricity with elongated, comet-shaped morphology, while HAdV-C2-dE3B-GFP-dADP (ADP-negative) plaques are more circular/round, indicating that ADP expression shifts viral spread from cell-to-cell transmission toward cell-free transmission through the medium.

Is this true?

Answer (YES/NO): NO